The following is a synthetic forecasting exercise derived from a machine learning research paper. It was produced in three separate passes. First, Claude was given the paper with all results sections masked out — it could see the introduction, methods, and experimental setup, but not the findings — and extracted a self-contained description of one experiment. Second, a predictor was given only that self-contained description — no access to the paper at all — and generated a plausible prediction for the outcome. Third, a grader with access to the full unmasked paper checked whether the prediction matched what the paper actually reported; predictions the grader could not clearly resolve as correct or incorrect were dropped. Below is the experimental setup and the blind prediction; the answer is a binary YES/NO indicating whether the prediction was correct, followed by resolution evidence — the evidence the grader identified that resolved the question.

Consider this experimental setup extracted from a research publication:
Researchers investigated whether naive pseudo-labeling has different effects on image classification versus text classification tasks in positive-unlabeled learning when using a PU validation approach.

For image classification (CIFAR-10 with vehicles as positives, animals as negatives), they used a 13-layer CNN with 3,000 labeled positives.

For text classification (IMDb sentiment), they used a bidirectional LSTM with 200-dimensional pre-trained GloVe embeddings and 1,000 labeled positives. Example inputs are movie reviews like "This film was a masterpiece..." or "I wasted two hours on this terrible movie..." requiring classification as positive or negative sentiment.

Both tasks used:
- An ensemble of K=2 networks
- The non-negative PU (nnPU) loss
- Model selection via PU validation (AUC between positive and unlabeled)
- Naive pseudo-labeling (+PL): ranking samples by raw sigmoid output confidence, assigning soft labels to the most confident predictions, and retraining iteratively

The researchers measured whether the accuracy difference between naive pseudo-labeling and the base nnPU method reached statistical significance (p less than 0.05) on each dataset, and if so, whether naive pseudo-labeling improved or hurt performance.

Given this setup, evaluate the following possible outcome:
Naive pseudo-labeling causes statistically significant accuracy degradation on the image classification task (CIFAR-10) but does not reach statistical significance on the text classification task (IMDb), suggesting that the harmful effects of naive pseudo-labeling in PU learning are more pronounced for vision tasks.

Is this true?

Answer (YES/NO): NO